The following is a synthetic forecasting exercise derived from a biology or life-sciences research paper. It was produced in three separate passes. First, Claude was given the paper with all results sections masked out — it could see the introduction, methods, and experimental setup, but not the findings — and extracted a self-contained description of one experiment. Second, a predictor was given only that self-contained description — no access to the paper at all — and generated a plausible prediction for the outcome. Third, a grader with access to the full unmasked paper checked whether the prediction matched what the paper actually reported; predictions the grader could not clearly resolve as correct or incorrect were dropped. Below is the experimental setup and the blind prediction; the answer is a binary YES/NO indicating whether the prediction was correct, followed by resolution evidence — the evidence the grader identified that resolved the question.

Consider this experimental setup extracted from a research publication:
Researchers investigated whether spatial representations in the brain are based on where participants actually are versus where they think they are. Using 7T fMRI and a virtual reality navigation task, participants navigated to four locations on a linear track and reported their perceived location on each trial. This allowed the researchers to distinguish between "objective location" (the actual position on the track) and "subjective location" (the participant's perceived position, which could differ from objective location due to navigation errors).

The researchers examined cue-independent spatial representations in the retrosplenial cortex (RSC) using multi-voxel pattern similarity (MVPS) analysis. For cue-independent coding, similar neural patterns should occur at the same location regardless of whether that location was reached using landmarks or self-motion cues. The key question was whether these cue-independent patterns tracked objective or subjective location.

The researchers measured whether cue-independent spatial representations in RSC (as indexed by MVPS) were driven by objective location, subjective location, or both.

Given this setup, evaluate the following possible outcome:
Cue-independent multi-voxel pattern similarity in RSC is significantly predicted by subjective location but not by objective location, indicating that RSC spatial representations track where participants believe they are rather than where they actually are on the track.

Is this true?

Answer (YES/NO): YES